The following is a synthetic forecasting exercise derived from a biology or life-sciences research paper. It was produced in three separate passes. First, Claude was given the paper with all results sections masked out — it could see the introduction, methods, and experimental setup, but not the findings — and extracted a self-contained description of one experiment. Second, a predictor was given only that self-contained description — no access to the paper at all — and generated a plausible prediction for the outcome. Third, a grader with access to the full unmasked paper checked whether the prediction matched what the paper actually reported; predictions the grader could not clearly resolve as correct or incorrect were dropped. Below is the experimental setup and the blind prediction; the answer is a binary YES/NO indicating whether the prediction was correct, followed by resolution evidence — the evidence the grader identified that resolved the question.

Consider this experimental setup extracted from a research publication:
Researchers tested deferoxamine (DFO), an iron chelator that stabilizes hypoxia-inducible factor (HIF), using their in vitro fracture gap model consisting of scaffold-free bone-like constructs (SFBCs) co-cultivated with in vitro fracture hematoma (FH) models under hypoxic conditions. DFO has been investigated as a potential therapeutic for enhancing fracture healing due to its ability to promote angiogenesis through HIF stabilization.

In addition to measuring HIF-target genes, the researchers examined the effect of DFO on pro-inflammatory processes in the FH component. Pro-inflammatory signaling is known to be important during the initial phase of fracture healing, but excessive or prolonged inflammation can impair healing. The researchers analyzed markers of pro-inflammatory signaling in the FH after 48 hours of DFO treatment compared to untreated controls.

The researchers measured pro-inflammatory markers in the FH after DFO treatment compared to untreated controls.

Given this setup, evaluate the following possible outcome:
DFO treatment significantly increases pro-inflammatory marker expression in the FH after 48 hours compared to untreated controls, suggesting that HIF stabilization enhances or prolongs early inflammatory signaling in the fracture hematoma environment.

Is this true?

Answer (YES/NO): YES